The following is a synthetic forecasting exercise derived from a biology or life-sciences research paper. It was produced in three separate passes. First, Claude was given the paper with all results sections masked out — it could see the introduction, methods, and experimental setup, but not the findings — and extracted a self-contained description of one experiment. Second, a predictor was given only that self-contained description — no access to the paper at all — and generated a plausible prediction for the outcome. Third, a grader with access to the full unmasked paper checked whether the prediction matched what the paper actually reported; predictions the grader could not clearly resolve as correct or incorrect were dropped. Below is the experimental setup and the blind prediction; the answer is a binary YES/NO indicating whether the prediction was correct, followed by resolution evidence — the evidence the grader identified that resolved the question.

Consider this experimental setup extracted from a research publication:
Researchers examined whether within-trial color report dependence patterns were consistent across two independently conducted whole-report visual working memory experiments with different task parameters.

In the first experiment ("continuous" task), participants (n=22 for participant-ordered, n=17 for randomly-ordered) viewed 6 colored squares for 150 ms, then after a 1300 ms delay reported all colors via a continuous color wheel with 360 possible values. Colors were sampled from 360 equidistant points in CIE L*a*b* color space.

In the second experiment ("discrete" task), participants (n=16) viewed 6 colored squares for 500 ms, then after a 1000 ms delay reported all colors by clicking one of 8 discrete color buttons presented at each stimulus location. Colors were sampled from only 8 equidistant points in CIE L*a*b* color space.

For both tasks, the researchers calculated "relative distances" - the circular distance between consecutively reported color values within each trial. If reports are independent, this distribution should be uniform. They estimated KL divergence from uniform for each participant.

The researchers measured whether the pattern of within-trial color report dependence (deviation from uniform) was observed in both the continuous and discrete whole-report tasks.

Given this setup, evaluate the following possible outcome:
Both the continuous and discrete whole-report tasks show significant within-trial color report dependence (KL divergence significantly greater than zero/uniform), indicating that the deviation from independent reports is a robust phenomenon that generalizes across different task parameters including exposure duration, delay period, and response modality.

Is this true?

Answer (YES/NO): YES